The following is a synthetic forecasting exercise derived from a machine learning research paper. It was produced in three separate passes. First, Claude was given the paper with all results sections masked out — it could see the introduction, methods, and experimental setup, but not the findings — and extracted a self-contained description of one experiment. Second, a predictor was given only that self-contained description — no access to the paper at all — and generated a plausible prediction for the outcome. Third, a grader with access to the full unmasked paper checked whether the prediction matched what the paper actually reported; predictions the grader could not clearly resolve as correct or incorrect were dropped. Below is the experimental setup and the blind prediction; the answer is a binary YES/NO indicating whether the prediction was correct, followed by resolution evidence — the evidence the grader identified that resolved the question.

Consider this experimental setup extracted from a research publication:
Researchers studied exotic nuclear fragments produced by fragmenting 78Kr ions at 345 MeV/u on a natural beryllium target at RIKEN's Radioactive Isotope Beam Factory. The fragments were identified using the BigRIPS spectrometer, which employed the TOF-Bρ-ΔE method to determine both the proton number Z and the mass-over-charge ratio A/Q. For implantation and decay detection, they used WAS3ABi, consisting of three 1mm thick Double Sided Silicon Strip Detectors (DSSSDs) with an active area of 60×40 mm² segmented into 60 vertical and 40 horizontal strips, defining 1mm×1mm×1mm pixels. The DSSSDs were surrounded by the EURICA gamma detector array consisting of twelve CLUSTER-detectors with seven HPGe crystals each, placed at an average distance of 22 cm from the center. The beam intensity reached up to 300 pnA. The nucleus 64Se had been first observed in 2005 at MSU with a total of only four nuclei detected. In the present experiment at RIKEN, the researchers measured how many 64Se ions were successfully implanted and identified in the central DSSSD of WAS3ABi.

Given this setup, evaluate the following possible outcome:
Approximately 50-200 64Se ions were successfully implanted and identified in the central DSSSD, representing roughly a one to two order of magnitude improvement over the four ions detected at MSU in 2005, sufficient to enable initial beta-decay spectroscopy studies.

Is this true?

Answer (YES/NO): NO